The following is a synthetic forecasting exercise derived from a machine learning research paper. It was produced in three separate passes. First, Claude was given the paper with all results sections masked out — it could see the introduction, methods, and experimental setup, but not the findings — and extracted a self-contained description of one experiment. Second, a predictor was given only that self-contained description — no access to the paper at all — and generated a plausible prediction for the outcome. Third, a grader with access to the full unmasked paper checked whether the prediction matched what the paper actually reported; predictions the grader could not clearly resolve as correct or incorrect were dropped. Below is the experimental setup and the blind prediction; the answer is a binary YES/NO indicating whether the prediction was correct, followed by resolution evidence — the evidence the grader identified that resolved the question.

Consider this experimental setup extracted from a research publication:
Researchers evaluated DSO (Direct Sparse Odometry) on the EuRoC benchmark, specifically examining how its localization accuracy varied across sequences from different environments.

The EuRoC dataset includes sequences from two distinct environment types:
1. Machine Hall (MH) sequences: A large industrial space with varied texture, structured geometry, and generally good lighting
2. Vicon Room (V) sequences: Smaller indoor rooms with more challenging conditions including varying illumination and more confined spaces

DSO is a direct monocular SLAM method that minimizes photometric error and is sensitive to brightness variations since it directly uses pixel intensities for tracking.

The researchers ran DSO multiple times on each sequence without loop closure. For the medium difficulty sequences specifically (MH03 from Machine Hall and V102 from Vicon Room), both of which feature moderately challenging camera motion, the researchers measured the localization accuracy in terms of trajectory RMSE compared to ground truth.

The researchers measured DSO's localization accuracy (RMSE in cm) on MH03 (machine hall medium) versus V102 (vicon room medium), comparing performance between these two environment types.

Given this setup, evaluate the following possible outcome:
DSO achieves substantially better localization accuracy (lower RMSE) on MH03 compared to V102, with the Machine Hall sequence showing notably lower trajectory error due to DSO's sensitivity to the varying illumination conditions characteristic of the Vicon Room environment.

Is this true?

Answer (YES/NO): YES